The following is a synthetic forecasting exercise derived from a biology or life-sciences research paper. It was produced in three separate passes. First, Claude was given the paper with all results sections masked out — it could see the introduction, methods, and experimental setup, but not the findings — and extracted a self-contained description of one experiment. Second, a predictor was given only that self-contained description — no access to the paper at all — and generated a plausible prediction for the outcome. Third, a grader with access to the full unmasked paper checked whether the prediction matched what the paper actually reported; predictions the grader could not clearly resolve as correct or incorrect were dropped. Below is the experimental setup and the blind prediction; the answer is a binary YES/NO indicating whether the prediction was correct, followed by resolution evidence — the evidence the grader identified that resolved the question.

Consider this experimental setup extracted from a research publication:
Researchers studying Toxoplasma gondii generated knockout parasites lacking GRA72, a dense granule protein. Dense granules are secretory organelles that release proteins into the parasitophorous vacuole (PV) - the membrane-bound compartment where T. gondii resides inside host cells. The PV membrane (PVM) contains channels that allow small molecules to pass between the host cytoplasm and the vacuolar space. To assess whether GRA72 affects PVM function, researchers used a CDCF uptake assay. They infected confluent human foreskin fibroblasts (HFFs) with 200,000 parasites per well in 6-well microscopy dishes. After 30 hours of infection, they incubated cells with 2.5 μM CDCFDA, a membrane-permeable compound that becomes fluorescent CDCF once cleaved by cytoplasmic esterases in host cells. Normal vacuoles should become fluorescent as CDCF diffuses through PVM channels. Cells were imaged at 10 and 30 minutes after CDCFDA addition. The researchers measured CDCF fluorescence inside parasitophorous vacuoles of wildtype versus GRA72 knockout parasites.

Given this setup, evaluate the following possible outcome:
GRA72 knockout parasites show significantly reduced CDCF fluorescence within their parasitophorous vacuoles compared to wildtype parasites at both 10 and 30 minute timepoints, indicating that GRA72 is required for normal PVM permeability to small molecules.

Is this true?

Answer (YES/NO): NO